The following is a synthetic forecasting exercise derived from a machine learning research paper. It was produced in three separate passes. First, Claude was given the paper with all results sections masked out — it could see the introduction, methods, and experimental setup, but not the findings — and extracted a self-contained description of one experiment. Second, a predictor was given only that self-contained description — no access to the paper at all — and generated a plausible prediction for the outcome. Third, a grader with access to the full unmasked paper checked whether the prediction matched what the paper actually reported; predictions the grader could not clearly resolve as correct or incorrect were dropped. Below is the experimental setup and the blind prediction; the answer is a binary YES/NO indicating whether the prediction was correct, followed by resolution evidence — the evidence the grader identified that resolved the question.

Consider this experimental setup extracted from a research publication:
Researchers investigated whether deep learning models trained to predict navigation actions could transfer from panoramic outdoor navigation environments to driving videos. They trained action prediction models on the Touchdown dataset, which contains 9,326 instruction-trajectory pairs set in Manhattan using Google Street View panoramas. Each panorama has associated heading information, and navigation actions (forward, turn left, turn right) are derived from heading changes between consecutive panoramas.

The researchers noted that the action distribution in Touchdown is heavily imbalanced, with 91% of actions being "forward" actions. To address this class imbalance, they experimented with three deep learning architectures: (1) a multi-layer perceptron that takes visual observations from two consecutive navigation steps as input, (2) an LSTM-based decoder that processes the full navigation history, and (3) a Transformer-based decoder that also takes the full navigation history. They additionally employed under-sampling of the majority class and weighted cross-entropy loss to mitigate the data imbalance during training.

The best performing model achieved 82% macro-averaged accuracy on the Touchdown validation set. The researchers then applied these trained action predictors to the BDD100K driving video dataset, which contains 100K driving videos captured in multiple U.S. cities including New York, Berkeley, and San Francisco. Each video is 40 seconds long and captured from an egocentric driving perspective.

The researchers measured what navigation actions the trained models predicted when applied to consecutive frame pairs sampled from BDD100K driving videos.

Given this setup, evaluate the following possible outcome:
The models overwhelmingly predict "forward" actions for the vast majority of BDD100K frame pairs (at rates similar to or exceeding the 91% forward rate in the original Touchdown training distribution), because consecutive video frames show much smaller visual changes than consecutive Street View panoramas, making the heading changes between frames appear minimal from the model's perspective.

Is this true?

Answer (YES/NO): YES